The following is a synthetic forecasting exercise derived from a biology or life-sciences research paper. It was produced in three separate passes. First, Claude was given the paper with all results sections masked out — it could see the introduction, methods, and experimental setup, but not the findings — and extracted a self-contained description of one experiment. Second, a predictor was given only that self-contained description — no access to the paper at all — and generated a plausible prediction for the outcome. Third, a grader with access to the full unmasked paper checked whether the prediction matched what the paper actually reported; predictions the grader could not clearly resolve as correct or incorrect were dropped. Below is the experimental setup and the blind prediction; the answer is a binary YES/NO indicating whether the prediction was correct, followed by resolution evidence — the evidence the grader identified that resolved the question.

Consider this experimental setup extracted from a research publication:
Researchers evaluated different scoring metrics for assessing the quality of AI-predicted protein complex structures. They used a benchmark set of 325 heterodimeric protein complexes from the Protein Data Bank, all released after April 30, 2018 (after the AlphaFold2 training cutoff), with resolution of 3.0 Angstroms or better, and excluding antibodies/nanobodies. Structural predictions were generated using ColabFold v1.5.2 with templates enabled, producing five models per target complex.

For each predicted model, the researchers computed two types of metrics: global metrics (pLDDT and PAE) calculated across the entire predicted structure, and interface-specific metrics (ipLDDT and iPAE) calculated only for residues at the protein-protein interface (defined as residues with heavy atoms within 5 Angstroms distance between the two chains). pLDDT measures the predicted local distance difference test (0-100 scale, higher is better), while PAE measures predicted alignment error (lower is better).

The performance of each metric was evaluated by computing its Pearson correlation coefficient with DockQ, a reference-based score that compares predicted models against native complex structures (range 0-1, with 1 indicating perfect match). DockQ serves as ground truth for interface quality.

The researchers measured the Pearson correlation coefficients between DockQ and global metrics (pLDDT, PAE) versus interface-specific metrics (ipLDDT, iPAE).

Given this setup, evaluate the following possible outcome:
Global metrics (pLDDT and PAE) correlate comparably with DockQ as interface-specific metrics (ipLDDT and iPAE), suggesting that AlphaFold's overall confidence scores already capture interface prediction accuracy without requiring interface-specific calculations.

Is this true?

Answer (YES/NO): NO